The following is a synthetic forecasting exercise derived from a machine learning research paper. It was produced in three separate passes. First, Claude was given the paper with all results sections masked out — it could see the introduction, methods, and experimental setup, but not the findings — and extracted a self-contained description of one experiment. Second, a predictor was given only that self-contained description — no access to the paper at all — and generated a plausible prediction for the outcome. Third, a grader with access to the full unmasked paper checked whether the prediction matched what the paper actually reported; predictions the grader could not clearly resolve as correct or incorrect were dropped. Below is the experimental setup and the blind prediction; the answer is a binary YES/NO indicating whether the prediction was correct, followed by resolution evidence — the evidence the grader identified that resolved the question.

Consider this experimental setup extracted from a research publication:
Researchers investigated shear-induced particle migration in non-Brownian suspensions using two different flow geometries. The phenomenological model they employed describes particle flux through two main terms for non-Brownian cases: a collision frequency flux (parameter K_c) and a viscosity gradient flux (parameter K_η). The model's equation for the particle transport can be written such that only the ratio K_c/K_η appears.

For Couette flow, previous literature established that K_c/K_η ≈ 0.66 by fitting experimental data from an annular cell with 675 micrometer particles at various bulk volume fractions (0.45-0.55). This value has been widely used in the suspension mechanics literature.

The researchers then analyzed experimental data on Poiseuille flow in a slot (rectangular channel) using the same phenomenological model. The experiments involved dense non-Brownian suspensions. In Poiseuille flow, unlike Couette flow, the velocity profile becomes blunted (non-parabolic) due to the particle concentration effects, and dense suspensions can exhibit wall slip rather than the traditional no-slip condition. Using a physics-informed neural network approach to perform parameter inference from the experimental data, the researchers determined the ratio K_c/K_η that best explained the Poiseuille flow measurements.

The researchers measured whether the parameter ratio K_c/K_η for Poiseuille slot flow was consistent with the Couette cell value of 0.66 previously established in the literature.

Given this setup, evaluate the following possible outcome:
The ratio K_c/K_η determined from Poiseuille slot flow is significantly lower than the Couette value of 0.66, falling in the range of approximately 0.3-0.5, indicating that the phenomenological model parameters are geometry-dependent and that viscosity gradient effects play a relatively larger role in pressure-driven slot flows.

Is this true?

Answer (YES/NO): NO